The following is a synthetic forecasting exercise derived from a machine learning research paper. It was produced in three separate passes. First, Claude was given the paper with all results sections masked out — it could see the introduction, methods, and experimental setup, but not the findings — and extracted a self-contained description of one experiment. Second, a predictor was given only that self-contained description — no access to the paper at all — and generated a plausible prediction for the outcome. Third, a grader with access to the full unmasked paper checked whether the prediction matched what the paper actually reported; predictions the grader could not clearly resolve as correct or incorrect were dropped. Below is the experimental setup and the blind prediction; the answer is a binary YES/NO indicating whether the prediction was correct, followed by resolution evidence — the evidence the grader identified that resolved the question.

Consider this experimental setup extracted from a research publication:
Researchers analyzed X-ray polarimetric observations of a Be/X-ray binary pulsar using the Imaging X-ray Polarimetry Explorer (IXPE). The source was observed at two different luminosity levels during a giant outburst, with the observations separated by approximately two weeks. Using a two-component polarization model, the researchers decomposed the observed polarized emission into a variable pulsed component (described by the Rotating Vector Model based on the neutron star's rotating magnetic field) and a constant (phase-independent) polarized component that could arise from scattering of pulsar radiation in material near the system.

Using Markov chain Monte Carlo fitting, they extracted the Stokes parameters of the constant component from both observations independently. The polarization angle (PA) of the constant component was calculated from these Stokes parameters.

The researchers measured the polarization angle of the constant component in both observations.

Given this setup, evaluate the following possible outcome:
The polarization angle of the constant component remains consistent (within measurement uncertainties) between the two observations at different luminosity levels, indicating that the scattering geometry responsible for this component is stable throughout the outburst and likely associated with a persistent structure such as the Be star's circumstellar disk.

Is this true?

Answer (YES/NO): YES